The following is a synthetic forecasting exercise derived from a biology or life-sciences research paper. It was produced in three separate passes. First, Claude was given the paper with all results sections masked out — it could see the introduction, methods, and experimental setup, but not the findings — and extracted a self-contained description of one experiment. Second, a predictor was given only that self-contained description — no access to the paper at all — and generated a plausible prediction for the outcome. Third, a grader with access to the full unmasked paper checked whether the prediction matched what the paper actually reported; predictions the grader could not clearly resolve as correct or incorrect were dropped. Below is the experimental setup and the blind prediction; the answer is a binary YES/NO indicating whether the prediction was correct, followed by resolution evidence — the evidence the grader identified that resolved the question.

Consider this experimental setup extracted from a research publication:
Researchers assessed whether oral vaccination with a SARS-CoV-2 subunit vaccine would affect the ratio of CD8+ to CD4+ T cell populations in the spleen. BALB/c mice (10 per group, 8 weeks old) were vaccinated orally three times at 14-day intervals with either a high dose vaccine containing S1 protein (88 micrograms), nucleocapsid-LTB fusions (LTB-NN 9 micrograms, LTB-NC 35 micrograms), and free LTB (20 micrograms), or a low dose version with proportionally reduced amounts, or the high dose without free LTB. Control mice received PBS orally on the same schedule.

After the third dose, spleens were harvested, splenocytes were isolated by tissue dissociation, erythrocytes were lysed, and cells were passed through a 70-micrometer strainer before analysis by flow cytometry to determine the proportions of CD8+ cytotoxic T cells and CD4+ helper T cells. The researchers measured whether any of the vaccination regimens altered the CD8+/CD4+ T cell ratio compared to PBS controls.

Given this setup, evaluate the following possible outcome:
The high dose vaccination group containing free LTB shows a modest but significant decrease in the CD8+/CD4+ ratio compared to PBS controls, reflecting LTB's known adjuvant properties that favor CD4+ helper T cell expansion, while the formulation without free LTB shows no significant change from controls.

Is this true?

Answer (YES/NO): NO